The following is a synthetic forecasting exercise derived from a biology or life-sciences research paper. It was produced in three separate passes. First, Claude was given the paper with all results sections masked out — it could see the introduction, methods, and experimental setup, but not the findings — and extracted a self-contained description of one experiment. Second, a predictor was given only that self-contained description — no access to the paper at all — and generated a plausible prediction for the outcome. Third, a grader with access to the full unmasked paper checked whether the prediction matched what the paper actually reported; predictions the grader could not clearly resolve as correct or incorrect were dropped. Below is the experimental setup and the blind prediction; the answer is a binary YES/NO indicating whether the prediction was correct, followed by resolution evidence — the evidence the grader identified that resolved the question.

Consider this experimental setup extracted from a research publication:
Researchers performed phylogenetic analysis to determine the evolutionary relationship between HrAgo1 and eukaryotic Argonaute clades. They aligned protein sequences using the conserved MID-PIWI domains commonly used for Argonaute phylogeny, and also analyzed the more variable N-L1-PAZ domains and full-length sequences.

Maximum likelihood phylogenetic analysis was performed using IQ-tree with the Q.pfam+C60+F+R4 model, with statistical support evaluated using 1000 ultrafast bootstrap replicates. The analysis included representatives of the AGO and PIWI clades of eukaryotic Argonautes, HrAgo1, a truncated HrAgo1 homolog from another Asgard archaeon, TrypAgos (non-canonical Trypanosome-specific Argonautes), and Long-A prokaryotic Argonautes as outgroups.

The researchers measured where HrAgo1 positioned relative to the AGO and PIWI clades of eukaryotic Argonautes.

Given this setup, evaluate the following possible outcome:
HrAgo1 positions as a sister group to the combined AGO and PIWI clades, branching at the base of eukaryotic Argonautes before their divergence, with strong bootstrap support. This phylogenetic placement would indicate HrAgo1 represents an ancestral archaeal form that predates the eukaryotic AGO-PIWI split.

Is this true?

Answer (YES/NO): NO